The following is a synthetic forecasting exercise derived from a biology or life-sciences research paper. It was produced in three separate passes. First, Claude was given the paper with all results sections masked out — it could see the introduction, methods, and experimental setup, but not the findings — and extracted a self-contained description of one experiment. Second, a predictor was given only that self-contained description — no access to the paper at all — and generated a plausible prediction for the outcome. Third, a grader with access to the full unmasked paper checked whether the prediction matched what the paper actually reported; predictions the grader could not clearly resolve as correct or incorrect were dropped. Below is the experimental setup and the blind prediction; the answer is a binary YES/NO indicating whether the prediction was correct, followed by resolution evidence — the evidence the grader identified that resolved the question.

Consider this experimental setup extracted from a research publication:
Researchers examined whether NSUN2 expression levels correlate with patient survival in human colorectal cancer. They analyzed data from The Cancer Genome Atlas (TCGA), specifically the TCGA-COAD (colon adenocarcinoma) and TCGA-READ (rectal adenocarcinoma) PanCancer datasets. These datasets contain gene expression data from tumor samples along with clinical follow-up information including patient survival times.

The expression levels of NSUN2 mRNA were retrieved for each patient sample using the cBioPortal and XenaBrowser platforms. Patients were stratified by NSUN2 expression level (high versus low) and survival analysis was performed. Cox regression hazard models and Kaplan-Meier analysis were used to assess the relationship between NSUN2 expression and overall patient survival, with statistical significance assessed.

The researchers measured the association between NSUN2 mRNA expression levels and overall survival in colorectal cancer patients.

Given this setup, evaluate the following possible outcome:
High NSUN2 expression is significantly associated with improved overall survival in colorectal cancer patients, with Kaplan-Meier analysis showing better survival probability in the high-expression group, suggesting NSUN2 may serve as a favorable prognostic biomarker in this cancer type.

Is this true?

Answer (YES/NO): NO